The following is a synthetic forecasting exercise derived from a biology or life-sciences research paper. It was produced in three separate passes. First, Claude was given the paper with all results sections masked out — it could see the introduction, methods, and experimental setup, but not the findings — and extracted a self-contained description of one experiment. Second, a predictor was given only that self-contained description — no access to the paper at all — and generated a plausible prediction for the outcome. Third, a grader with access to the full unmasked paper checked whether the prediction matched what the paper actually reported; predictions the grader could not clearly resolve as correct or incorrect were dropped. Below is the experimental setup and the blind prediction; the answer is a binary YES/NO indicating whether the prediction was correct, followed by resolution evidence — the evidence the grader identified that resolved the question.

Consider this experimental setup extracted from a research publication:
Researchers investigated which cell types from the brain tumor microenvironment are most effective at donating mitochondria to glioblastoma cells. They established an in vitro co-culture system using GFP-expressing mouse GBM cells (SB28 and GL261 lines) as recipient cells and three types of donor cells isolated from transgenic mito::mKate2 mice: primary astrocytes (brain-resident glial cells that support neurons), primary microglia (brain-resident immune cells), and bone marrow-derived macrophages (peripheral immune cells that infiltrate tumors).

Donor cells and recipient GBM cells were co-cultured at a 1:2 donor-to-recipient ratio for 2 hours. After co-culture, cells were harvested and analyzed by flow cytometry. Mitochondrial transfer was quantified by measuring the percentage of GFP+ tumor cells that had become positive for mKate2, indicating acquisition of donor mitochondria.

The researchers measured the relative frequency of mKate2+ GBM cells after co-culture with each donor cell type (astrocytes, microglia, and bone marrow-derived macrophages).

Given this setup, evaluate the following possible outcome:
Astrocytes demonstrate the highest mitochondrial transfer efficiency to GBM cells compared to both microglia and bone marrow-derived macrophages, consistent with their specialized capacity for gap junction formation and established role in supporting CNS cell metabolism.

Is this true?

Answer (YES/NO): NO